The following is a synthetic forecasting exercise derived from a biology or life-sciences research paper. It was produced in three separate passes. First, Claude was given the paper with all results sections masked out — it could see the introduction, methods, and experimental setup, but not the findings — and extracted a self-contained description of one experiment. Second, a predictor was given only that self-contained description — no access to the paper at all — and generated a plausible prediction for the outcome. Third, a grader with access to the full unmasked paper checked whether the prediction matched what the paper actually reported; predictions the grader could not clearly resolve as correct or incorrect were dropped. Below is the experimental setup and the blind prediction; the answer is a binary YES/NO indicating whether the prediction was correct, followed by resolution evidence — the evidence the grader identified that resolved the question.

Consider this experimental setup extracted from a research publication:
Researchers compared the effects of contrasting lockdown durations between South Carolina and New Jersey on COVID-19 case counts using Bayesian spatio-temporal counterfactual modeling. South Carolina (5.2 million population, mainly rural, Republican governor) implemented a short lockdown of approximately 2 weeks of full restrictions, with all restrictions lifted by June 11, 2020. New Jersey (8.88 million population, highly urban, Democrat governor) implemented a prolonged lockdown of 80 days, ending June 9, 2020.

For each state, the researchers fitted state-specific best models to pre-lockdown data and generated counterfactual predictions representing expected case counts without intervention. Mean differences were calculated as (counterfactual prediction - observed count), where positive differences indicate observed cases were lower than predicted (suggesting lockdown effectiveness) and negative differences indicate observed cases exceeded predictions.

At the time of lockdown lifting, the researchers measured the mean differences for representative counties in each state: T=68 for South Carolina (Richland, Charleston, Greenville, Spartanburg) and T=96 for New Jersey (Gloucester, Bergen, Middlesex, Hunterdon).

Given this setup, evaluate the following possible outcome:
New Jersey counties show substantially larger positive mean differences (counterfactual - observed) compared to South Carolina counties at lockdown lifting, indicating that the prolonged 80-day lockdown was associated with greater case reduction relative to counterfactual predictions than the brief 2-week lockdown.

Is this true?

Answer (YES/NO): YES